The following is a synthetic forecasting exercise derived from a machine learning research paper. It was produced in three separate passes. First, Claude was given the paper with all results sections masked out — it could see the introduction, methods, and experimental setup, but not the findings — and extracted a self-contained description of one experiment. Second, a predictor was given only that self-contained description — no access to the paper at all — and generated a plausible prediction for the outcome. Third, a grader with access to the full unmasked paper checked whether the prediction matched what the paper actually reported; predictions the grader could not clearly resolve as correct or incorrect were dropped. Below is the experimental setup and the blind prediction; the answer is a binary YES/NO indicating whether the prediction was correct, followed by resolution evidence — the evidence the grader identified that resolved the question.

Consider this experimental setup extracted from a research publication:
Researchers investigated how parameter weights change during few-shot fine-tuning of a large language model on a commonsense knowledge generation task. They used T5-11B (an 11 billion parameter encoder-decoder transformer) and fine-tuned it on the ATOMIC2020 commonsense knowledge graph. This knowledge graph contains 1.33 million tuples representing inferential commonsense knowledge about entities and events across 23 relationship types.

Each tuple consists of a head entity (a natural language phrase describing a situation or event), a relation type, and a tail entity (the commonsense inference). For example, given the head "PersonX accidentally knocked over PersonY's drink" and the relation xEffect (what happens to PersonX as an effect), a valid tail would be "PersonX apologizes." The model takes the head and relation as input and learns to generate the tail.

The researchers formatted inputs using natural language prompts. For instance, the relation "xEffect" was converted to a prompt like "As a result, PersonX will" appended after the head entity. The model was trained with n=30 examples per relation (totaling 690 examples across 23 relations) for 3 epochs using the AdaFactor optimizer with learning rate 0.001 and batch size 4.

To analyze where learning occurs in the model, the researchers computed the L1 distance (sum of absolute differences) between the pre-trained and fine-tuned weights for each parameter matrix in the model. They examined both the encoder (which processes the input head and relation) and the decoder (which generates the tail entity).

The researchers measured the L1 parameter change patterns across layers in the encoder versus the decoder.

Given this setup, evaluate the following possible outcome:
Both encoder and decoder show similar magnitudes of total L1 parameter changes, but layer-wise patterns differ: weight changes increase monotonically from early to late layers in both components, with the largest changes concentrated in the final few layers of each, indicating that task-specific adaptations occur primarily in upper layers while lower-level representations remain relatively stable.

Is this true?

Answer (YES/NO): NO